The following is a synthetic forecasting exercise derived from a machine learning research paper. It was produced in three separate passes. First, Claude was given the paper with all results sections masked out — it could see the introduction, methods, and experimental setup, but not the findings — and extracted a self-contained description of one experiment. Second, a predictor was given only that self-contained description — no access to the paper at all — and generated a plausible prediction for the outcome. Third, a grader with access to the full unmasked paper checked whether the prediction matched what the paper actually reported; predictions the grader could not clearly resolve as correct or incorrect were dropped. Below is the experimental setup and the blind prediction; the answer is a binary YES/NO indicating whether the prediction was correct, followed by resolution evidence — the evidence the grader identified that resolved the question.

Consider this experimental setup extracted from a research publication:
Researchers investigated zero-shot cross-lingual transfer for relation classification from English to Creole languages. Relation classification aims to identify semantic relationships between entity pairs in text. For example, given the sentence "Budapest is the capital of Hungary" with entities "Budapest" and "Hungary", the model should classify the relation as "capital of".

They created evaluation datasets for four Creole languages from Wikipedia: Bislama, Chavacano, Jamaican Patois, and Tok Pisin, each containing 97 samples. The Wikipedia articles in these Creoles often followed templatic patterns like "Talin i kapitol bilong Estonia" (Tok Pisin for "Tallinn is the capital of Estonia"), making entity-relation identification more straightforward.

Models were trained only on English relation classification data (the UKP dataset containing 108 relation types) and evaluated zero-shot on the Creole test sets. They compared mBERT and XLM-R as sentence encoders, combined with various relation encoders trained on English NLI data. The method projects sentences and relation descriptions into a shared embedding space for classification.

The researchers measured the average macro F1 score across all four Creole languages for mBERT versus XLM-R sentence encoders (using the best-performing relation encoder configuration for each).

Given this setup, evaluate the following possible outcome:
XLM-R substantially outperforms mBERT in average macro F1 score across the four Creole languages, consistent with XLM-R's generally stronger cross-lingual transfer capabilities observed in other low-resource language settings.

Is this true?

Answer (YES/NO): NO